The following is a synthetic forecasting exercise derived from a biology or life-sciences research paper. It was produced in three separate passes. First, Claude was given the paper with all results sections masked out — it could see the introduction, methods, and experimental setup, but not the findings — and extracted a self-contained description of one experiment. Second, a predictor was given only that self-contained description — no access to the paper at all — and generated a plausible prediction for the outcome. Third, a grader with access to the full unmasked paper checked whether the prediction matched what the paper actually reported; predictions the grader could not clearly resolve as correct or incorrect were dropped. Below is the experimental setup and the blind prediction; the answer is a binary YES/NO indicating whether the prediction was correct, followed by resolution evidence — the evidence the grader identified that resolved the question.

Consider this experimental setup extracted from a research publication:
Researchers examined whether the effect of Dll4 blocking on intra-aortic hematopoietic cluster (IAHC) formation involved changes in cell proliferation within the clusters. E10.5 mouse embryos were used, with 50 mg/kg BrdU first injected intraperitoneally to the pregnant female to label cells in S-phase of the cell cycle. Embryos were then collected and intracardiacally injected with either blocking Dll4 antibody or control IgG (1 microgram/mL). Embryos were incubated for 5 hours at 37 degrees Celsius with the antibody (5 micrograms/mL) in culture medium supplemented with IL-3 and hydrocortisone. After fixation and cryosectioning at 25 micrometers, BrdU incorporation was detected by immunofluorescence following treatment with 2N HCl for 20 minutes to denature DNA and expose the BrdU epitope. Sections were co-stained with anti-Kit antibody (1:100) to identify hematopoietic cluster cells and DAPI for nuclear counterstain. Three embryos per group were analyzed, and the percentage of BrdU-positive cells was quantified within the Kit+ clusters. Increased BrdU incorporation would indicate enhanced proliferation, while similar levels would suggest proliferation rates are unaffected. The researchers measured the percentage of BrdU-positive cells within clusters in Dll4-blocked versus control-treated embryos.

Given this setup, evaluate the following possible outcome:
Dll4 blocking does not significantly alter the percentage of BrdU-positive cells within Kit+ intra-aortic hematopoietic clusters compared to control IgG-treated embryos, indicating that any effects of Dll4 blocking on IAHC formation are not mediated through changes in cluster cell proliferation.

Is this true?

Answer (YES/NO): YES